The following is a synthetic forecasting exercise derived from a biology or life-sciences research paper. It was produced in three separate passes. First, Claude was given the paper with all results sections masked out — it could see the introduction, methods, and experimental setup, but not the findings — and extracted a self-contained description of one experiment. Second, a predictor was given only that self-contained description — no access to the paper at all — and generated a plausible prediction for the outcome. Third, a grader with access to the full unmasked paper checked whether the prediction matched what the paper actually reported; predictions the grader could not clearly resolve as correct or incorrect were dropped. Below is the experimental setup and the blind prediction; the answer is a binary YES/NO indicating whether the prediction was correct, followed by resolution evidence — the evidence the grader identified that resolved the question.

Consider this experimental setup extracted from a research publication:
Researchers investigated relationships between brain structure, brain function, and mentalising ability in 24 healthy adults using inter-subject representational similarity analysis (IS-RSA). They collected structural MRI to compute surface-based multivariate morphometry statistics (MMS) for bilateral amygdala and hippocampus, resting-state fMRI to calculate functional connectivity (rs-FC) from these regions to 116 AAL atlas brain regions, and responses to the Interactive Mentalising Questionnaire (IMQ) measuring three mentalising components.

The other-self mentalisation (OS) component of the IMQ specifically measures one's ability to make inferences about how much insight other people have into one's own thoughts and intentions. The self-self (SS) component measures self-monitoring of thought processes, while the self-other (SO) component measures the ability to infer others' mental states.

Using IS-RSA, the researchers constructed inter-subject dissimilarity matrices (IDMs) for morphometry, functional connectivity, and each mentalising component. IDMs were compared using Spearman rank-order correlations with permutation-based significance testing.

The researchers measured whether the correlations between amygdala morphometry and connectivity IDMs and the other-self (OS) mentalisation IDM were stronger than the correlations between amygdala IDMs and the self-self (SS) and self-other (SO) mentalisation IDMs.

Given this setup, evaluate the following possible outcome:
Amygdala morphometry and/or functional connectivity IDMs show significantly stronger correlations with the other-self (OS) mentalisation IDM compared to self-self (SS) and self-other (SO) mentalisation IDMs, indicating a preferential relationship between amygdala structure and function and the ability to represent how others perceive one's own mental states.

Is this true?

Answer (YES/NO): YES